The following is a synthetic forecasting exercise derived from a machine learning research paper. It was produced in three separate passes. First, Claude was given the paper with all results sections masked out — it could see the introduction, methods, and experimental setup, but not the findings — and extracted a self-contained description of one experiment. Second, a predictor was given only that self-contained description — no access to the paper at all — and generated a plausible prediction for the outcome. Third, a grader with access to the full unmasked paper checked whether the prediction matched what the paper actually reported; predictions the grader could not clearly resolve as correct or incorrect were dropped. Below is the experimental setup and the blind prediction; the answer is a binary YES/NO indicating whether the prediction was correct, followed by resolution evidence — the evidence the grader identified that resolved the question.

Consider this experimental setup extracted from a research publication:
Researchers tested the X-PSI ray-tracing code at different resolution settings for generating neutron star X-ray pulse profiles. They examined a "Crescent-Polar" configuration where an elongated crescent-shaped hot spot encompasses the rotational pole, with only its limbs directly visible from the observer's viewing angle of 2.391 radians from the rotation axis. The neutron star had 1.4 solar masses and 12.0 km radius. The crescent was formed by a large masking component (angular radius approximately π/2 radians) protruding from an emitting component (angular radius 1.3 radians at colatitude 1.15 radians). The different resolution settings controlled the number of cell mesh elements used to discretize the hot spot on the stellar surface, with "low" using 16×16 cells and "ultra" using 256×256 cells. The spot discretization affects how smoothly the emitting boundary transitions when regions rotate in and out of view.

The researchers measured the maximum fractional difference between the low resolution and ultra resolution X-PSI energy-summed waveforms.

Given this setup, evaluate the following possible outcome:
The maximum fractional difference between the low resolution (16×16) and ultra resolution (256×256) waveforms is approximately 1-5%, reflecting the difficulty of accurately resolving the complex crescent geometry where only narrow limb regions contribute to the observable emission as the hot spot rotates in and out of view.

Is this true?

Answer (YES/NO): NO